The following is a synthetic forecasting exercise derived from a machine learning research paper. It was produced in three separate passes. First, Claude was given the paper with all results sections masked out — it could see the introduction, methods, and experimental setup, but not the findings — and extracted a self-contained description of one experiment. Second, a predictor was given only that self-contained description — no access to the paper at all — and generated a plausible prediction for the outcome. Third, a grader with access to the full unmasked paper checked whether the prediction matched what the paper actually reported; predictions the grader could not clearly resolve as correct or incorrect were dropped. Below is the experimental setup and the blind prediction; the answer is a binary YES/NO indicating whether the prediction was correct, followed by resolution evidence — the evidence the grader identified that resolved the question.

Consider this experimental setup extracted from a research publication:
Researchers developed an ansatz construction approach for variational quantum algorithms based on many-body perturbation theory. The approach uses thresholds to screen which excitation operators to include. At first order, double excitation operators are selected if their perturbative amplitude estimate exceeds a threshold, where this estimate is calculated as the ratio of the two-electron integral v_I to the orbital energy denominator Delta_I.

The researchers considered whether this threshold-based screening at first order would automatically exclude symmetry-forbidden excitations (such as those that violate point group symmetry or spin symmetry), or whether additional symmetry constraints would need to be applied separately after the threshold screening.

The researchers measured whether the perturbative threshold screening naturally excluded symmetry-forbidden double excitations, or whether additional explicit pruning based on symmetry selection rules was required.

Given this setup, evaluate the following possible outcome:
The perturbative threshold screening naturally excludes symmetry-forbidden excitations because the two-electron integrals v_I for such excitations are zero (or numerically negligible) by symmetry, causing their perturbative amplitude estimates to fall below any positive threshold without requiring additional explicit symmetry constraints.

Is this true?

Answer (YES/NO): YES